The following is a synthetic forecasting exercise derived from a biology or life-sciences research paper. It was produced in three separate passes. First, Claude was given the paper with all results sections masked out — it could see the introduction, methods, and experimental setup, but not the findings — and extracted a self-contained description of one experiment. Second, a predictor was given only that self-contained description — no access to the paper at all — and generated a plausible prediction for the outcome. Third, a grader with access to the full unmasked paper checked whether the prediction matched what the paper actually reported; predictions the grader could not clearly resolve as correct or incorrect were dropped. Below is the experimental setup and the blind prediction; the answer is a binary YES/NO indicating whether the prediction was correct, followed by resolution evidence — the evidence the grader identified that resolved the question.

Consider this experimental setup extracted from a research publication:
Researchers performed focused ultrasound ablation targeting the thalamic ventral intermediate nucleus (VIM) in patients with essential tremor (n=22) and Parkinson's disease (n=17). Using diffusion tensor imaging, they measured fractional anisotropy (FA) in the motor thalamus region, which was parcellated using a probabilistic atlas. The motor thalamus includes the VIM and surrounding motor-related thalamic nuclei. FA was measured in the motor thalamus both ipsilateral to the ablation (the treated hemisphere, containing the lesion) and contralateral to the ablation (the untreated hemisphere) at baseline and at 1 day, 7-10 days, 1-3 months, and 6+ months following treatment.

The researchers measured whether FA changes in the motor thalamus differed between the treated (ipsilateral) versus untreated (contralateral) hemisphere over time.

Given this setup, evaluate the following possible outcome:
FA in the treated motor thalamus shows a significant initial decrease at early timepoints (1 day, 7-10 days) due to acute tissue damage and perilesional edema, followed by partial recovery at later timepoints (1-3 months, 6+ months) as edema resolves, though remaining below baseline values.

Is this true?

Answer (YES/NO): NO